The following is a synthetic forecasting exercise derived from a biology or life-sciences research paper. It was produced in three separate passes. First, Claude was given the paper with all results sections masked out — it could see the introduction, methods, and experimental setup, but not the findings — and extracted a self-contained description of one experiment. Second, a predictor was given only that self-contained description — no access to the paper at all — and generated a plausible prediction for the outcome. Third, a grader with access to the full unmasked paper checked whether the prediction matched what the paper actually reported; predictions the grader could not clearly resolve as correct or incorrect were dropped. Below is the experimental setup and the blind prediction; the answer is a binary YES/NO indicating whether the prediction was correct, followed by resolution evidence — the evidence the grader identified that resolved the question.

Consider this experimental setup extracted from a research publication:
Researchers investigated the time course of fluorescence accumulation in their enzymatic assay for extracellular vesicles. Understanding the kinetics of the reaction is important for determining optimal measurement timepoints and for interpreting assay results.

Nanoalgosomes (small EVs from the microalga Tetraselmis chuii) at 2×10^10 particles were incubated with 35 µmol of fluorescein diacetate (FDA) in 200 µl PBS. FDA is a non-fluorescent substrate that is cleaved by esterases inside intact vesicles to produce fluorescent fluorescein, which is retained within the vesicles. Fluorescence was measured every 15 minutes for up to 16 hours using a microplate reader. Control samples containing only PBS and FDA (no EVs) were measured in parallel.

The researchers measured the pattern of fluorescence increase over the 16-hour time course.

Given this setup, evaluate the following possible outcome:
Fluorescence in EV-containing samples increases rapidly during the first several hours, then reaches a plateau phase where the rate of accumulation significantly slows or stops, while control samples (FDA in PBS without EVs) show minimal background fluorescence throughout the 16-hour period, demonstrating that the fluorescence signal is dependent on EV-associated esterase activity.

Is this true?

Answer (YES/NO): YES